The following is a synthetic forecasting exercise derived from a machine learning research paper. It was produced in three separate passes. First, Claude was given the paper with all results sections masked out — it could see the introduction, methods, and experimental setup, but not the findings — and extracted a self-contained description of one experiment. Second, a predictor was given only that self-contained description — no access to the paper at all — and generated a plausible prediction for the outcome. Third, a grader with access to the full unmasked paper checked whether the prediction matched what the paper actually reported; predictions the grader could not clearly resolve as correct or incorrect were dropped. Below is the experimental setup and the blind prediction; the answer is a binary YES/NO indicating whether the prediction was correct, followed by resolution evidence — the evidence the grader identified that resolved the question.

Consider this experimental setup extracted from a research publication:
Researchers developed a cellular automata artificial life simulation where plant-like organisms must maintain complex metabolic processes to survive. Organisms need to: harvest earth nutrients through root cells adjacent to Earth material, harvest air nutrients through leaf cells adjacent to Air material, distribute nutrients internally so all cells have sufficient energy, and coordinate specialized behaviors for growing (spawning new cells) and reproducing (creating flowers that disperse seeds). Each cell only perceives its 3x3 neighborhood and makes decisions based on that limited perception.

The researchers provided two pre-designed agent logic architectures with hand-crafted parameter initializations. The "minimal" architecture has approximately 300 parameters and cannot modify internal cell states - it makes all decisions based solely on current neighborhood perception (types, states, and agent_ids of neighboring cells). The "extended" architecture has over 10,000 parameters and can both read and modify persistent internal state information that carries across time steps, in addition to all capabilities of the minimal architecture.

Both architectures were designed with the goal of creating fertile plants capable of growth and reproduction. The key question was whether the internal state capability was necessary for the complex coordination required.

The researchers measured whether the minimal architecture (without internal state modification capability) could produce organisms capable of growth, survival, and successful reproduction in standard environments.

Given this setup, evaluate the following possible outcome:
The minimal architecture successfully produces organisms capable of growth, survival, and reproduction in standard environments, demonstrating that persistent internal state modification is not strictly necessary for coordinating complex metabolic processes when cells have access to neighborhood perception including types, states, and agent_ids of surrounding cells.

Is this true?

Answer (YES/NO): YES